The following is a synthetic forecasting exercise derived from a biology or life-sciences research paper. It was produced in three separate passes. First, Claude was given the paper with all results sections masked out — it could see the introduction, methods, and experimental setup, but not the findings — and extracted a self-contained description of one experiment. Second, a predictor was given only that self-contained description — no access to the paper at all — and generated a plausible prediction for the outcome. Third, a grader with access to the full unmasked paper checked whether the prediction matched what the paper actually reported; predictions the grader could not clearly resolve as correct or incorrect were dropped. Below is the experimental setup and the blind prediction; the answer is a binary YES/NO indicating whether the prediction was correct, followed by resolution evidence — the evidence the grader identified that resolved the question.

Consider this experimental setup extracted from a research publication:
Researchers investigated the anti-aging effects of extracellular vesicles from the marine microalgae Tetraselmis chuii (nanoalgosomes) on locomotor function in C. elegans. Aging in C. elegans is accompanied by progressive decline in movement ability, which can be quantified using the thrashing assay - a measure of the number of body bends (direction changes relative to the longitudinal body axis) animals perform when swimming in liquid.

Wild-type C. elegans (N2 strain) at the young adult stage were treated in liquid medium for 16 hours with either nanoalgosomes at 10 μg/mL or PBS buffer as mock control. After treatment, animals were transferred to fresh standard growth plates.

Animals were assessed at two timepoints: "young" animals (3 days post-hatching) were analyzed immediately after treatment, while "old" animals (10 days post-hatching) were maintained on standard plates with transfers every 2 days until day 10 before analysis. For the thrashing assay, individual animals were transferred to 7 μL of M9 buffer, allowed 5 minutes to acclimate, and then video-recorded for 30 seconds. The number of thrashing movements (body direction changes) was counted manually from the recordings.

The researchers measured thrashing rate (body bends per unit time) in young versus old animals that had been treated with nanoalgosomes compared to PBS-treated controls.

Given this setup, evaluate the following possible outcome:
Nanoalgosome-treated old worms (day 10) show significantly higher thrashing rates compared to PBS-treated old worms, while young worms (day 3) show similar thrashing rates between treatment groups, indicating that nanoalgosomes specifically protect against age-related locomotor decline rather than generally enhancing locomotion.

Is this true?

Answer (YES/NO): YES